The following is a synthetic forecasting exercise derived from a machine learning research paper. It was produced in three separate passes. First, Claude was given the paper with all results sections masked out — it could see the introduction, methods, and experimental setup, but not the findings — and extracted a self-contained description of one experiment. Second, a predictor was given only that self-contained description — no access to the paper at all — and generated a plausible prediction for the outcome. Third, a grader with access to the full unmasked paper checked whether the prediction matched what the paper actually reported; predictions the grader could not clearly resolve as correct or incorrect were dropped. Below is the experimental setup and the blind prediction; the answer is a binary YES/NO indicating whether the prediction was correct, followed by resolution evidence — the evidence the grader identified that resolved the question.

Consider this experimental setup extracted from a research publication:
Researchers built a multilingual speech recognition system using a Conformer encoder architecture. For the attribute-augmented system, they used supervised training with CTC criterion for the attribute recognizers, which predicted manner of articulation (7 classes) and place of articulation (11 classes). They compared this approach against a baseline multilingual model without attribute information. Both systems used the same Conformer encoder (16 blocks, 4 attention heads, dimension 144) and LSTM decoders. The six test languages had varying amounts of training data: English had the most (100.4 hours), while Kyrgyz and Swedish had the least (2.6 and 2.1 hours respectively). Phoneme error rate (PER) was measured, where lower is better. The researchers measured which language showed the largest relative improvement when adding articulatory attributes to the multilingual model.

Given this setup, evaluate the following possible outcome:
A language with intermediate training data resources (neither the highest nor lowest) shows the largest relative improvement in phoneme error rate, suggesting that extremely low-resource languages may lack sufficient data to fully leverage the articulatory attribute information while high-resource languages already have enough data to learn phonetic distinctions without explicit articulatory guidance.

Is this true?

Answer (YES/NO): NO